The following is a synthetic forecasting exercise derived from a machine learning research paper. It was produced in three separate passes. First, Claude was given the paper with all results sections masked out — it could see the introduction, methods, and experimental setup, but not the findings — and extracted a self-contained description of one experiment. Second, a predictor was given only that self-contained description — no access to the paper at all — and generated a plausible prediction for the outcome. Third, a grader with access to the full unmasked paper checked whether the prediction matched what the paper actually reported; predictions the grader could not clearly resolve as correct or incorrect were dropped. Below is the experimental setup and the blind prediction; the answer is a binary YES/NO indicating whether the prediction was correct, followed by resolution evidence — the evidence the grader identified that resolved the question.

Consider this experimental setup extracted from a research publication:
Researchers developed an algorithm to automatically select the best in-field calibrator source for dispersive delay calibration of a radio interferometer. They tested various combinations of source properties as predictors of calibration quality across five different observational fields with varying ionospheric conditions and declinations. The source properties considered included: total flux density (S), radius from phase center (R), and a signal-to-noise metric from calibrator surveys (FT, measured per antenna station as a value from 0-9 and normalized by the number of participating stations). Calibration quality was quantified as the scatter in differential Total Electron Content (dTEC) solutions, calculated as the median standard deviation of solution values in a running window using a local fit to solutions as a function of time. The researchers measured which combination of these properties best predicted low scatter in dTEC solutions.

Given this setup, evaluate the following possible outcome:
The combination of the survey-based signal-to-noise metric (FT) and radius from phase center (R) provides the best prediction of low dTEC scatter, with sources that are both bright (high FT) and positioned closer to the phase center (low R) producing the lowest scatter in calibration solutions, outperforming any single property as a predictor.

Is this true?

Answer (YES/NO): NO